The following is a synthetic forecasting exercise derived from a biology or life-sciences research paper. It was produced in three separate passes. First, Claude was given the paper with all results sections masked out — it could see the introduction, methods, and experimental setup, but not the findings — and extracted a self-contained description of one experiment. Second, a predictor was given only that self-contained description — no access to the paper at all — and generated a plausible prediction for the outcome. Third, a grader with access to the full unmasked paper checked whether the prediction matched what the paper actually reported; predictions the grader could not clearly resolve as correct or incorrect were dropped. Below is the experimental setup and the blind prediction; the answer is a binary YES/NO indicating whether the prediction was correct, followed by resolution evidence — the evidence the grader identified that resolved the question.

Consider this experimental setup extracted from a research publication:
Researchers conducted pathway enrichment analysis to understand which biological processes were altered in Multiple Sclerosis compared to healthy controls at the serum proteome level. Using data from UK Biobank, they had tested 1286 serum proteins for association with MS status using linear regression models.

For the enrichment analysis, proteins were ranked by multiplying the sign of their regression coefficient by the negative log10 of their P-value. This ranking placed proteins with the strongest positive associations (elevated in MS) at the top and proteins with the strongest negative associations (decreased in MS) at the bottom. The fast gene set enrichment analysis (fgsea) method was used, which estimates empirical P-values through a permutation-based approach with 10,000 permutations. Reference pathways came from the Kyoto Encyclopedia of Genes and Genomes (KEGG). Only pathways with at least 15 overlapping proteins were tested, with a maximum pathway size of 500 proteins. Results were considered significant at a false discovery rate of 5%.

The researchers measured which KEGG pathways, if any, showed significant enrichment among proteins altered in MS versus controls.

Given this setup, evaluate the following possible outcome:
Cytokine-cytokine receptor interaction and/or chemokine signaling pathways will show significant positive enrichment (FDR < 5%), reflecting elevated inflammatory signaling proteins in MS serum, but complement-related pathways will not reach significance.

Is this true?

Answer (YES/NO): NO